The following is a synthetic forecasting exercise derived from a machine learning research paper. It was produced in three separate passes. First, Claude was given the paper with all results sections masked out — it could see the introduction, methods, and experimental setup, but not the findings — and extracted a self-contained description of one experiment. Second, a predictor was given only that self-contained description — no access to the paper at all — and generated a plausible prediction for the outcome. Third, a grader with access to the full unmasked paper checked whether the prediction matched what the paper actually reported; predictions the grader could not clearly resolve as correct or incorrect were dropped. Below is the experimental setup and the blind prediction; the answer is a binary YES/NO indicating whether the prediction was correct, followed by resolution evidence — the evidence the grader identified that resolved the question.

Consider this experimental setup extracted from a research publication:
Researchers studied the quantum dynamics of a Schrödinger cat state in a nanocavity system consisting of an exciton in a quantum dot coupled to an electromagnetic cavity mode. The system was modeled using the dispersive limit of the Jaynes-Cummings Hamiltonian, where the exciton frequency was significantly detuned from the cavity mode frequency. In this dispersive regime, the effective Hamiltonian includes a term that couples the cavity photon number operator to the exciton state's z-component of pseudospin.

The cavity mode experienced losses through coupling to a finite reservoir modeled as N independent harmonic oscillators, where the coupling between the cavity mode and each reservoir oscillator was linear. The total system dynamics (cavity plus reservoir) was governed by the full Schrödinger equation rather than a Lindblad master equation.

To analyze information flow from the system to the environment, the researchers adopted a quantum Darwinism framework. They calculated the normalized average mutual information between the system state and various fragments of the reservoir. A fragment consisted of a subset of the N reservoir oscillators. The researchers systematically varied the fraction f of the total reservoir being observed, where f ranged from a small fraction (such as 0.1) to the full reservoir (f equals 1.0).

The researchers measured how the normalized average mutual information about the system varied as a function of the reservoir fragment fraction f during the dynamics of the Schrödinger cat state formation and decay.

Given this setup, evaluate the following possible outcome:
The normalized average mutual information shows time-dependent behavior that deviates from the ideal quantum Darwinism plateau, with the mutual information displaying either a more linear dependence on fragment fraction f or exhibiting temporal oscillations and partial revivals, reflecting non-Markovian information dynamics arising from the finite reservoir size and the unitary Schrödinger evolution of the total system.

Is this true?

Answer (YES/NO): NO